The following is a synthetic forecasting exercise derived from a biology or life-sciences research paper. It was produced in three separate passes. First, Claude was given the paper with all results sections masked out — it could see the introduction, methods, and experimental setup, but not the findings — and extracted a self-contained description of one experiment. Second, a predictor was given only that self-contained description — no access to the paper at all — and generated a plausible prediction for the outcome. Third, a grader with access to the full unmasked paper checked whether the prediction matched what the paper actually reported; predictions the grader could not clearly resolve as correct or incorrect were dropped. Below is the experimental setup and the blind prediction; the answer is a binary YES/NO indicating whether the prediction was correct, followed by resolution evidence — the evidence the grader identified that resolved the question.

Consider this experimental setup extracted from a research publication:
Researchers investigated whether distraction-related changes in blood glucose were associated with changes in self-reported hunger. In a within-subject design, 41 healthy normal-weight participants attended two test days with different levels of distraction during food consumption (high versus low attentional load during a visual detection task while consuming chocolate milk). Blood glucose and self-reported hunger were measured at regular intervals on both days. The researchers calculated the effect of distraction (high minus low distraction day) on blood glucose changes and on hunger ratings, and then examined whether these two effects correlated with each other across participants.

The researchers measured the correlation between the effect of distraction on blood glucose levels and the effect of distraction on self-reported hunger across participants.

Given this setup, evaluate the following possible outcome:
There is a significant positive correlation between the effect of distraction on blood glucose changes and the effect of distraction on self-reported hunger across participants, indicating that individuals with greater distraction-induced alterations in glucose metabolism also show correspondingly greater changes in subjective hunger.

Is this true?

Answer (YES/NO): NO